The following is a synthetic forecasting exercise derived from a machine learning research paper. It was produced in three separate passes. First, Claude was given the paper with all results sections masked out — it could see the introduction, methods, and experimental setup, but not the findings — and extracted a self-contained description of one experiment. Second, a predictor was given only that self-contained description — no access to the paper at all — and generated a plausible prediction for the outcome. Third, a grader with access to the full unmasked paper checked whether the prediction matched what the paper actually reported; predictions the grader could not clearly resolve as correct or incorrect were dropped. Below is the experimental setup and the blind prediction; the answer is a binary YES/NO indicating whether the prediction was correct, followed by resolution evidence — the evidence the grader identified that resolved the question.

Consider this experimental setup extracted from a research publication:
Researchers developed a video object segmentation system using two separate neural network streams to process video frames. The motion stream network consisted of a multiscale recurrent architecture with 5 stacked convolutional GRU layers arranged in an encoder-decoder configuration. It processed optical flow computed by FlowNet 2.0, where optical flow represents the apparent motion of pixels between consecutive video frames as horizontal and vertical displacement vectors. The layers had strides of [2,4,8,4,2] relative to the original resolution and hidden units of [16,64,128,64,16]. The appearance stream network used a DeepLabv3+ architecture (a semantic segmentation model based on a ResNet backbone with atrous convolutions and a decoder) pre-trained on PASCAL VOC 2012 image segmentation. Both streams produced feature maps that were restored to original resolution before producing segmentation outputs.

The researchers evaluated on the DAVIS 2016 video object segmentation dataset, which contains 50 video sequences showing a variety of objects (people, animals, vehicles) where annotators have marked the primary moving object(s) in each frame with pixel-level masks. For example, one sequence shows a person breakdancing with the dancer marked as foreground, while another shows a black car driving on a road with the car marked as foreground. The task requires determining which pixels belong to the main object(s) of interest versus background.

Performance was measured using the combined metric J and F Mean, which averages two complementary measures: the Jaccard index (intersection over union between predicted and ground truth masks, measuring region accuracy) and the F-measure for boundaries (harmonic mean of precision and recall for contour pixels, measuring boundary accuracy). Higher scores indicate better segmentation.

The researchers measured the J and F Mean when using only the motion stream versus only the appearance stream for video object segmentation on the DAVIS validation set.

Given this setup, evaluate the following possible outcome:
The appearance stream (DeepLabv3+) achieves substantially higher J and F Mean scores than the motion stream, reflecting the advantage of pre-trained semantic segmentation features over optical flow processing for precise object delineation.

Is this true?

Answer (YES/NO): NO